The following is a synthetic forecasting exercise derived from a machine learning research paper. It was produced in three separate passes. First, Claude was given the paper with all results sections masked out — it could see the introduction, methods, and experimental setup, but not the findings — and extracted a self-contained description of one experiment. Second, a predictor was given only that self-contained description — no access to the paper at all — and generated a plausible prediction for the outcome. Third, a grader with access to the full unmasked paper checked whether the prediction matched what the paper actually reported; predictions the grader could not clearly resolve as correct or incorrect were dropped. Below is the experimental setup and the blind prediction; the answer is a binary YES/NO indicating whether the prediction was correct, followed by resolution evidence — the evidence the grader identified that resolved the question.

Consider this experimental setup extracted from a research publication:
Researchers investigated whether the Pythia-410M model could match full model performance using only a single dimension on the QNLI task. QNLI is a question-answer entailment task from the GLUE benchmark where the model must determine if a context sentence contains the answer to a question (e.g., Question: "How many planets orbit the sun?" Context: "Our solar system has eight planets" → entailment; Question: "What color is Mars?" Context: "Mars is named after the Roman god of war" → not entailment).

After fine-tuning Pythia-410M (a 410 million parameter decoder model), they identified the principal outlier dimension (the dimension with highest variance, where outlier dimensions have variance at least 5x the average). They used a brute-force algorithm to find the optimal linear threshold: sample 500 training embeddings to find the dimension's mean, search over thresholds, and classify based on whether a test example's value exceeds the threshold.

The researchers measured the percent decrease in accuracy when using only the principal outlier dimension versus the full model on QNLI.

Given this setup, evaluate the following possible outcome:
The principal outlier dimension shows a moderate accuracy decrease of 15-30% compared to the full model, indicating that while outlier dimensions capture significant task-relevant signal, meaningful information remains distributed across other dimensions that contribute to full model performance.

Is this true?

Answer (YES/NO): NO